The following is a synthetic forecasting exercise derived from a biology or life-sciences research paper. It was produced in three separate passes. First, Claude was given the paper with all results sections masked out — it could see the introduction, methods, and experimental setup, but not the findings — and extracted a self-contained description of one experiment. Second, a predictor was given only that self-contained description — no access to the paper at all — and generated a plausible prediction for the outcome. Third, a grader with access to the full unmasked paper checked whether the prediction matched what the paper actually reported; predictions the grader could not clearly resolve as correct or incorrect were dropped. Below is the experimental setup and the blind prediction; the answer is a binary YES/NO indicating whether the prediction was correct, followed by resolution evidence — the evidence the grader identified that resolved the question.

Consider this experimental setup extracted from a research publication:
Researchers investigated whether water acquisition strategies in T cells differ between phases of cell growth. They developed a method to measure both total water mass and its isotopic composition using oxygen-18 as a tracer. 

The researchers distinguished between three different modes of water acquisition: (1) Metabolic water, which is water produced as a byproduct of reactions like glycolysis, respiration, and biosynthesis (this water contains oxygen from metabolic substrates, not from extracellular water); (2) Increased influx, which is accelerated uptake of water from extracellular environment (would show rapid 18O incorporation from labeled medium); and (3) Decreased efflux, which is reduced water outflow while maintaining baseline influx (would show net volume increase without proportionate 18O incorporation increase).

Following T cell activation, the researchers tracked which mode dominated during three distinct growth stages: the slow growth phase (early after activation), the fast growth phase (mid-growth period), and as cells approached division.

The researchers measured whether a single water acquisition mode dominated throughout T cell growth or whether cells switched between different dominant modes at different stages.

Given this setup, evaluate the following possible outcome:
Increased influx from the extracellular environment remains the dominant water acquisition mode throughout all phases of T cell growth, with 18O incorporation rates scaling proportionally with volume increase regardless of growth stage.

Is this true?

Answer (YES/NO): NO